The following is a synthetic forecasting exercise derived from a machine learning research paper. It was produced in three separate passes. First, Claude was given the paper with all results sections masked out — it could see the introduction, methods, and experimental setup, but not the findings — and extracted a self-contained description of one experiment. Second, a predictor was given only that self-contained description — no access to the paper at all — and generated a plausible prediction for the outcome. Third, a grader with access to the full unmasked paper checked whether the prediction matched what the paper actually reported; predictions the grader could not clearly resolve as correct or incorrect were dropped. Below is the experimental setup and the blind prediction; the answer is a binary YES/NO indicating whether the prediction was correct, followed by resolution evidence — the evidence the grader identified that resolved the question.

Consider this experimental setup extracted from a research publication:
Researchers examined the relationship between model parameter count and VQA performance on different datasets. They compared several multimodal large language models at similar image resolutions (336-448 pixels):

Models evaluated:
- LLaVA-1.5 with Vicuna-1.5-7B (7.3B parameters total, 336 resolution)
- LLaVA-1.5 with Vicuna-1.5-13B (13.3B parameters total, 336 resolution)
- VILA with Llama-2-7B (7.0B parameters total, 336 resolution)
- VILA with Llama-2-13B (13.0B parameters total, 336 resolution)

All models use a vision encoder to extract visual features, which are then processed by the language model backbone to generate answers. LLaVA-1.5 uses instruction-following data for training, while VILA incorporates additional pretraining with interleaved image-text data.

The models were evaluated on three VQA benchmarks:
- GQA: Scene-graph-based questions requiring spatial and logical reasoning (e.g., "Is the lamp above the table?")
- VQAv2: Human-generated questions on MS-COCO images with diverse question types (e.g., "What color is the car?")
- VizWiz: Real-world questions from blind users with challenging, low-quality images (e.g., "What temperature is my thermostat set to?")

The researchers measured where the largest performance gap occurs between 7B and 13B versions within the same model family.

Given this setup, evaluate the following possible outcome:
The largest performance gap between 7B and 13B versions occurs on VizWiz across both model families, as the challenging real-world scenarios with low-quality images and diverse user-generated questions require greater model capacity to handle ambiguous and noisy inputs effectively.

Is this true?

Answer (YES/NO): YES